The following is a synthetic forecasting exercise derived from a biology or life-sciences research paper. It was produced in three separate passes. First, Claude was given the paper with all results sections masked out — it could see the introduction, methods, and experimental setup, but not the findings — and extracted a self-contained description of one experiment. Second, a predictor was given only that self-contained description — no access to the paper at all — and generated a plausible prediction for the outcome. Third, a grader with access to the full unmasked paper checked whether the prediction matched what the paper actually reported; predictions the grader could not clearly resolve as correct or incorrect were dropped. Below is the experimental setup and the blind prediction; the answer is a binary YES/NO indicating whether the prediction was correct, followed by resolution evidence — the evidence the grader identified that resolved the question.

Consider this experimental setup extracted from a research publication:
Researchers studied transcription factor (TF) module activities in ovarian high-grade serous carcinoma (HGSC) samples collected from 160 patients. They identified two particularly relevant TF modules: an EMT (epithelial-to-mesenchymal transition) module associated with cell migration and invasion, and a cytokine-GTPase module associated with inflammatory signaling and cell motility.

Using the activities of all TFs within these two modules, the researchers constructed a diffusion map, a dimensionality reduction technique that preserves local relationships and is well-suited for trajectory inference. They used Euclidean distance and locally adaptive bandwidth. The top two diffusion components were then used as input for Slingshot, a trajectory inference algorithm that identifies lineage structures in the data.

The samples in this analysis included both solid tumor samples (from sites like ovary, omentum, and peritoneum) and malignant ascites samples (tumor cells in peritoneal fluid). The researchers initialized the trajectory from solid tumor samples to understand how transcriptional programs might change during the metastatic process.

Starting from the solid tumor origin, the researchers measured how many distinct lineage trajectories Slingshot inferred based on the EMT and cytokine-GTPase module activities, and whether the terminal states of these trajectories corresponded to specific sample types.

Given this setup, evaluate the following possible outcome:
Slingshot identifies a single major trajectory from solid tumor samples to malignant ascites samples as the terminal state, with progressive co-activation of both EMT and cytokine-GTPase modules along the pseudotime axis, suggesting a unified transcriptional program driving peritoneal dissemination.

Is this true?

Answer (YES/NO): NO